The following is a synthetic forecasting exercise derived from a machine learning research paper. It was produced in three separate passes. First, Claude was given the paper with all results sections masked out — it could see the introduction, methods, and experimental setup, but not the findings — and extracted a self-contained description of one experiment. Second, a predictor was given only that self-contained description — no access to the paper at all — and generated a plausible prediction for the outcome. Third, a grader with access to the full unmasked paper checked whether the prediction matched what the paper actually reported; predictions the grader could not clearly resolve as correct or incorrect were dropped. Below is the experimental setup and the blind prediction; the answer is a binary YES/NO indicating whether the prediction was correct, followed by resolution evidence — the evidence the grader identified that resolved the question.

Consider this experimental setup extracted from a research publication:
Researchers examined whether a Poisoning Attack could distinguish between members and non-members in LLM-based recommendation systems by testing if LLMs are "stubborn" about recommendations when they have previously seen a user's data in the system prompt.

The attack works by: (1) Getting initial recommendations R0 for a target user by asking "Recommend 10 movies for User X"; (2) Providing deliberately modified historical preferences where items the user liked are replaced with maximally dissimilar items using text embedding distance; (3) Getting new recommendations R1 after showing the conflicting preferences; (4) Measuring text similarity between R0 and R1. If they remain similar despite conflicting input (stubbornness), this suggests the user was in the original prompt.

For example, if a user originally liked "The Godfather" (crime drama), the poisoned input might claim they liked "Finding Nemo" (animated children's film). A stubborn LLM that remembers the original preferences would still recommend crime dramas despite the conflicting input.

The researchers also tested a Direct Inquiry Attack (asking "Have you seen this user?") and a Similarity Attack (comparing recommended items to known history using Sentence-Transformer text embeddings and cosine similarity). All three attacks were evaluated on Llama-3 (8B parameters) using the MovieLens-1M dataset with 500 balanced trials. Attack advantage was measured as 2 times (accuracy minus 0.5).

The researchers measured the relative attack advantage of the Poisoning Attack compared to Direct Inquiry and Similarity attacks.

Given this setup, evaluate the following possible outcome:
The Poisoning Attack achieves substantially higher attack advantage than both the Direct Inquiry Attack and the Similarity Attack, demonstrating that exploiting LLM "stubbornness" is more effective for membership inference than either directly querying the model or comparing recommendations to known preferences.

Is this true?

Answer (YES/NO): NO